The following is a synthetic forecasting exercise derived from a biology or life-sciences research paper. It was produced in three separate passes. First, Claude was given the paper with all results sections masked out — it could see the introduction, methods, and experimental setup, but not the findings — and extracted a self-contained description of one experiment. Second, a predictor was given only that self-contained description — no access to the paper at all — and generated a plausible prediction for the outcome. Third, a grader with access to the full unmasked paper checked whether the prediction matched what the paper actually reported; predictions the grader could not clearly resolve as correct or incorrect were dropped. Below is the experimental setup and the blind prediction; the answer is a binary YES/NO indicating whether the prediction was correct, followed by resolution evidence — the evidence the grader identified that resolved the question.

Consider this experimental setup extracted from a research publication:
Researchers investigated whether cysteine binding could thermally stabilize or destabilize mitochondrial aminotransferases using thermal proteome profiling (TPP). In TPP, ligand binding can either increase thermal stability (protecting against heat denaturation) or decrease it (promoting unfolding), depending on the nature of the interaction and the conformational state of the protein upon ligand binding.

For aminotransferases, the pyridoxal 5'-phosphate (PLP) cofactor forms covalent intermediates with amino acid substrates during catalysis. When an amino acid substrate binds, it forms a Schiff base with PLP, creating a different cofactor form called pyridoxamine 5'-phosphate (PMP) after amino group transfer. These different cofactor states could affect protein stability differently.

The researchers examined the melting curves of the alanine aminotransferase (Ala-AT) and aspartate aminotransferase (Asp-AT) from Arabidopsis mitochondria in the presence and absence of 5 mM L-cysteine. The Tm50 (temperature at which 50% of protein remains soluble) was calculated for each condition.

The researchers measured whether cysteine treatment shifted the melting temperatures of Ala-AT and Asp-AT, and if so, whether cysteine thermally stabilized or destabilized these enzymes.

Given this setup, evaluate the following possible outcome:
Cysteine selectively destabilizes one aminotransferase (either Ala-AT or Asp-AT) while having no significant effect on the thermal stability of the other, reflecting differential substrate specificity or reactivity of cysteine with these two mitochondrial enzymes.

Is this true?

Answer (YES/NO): NO